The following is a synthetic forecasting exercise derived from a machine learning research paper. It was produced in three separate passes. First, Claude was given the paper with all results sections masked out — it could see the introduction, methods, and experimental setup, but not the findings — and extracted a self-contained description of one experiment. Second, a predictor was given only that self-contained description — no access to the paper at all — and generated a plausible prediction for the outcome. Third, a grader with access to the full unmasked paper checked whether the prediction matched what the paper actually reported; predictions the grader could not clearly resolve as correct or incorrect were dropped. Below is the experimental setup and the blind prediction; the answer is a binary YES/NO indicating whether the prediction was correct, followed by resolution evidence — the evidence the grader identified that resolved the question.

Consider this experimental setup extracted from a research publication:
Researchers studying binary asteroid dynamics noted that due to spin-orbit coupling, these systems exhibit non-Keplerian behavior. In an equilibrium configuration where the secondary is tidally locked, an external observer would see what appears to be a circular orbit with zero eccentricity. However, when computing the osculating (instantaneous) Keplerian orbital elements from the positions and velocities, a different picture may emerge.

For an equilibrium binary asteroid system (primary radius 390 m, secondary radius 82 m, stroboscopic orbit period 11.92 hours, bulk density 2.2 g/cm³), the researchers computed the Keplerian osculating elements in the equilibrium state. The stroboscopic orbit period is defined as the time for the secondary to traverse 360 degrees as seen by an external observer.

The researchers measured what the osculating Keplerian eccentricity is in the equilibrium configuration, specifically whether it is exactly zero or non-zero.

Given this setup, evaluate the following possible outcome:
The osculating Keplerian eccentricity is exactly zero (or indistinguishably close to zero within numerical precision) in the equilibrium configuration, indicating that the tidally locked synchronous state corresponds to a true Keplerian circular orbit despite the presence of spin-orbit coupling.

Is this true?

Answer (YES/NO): NO